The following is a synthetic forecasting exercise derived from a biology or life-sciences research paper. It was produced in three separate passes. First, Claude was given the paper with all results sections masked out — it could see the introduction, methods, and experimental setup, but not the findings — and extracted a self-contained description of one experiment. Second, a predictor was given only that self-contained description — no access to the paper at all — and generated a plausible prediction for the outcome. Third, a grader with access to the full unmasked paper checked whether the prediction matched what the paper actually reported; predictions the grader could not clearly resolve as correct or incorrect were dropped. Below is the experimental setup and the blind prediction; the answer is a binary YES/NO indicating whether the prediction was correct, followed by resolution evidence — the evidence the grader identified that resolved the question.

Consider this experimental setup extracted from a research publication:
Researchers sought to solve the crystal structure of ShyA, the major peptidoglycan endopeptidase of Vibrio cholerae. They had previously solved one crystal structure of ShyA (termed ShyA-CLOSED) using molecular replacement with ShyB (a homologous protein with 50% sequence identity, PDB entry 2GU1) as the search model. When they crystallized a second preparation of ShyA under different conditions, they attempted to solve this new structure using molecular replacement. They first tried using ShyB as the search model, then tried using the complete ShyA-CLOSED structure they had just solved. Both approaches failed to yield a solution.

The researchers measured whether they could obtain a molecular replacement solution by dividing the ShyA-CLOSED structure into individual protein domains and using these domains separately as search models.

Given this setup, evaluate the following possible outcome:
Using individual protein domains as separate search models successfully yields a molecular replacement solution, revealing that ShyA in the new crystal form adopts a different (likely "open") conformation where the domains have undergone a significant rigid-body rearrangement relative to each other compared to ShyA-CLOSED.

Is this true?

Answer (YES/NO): YES